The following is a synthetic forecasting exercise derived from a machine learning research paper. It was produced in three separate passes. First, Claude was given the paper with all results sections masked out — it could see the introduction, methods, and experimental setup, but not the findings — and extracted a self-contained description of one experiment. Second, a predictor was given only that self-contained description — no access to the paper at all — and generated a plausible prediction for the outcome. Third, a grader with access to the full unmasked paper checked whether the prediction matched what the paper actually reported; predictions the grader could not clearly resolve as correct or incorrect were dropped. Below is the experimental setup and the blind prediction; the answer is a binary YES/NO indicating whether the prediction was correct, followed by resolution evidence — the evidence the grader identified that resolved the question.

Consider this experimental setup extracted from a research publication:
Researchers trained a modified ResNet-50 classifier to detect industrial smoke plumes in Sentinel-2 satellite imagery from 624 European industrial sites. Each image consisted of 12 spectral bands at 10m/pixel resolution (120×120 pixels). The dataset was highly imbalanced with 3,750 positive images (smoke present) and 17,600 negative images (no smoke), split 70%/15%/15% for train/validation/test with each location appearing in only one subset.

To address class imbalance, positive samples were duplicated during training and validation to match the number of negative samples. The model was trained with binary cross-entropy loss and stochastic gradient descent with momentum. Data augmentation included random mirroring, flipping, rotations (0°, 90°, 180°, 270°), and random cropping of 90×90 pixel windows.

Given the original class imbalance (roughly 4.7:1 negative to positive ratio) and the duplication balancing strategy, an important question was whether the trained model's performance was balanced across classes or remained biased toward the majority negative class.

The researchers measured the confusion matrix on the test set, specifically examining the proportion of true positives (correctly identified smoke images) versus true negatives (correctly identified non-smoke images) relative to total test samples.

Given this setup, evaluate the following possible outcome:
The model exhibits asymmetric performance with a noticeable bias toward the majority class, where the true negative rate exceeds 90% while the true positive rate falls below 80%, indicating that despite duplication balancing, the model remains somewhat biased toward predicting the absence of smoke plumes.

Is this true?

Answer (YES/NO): NO